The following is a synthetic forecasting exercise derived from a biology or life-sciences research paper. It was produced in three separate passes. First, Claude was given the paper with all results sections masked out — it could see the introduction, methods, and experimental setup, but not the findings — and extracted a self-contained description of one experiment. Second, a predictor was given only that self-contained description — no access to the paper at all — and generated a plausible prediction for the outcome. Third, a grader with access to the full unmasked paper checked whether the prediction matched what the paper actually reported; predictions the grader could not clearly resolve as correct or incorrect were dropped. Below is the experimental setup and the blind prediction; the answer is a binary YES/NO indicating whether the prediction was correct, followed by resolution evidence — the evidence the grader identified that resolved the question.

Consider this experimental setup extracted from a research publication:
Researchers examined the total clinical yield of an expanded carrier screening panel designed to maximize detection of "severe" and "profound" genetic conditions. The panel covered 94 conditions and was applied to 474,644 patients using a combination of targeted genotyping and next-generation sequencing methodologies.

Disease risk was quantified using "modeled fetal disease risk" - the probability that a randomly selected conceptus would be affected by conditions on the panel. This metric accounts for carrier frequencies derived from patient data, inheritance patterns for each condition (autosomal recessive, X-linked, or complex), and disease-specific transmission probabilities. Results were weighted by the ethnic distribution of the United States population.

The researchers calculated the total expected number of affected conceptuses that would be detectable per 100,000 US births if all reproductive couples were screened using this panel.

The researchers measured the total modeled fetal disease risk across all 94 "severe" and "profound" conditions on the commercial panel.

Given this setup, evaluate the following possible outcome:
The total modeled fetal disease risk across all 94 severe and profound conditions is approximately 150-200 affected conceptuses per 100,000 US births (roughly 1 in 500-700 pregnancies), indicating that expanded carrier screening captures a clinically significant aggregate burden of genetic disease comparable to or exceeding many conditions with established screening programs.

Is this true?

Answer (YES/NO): YES